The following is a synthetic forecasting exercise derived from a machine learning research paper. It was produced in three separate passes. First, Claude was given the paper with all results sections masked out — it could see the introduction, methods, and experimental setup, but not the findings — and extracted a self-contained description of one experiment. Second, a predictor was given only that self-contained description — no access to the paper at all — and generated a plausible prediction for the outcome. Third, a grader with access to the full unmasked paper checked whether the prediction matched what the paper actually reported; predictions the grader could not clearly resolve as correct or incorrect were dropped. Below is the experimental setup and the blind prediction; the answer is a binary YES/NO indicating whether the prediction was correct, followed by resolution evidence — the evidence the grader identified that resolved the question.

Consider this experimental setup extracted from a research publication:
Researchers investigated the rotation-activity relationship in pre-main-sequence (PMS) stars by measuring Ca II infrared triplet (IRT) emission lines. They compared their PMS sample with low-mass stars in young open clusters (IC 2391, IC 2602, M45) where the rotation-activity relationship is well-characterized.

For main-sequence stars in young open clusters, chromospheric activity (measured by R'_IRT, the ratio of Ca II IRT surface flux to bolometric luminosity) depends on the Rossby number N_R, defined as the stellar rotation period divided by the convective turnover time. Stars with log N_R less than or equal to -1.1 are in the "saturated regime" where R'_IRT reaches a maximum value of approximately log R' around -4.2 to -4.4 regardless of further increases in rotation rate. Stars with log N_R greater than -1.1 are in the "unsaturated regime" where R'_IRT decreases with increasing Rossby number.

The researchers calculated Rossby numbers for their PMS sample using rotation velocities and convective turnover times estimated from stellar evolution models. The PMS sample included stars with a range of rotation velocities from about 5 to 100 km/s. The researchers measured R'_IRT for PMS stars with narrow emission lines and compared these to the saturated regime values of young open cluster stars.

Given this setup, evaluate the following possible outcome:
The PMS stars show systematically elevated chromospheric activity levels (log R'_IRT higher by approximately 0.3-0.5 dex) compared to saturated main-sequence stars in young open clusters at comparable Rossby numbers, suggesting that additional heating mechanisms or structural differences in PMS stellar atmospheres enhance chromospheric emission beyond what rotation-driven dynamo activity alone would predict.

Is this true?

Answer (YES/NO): NO